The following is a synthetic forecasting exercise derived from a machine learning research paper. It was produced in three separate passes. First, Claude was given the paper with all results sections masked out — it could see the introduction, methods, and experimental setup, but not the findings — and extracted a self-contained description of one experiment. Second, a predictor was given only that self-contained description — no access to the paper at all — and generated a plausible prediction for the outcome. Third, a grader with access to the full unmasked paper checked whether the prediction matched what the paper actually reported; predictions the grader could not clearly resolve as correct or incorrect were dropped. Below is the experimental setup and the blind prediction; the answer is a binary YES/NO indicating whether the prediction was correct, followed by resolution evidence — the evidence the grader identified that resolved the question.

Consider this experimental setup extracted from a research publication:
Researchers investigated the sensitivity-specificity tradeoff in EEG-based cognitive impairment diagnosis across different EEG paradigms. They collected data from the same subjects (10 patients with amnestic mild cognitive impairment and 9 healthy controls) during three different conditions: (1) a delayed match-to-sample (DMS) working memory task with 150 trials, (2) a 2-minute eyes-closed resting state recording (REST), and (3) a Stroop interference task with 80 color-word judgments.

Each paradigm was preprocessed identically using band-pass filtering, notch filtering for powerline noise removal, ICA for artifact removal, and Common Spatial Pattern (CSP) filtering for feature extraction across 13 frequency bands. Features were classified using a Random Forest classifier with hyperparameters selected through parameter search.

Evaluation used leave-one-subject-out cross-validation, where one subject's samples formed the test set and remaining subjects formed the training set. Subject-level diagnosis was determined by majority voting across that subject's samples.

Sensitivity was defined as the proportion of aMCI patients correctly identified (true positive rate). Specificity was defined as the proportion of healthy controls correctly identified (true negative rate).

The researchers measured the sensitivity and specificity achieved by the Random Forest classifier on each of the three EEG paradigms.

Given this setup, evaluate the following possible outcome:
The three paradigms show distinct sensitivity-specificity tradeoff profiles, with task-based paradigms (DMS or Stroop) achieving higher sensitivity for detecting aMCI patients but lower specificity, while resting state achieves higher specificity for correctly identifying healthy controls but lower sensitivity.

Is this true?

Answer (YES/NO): NO